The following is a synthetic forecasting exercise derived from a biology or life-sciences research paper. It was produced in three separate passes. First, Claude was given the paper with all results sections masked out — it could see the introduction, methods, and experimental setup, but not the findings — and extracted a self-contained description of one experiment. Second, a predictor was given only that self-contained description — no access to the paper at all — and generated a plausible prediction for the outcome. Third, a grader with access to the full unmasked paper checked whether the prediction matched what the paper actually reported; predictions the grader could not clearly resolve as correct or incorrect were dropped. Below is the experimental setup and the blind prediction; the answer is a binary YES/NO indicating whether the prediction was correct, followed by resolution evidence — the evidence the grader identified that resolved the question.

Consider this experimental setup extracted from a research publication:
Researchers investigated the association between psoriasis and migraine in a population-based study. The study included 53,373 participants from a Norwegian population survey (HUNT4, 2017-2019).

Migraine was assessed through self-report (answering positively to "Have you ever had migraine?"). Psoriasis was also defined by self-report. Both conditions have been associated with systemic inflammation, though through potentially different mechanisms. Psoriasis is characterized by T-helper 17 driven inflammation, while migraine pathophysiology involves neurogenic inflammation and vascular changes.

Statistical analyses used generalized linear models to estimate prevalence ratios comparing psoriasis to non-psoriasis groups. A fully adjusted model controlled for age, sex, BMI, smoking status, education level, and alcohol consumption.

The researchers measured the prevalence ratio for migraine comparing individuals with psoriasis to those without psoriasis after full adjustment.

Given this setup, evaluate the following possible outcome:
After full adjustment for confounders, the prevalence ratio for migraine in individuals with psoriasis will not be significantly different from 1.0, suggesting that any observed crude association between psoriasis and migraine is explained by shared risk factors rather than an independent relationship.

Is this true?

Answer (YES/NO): NO